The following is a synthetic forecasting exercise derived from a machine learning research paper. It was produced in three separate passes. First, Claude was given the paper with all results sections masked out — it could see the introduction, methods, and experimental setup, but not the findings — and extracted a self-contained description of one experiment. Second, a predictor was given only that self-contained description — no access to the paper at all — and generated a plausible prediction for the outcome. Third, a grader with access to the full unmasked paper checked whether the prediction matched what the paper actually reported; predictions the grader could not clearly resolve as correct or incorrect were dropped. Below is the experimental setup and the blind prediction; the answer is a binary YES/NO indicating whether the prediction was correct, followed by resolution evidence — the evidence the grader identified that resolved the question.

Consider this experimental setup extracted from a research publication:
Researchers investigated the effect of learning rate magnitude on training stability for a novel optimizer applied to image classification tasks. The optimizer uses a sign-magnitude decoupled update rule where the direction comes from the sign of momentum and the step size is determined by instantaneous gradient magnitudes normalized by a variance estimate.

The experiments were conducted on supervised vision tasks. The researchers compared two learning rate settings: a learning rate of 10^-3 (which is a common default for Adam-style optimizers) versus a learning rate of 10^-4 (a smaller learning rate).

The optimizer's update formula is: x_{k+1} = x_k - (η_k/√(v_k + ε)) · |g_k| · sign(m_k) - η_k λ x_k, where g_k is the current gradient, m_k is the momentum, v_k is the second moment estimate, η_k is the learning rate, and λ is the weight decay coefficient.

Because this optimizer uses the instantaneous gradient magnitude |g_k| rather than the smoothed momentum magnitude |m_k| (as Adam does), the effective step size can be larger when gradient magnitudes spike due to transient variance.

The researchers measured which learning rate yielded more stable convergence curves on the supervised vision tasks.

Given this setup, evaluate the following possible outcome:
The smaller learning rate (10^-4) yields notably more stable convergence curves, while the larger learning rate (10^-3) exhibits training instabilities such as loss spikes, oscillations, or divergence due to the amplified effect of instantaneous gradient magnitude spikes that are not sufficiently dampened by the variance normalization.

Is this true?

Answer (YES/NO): NO